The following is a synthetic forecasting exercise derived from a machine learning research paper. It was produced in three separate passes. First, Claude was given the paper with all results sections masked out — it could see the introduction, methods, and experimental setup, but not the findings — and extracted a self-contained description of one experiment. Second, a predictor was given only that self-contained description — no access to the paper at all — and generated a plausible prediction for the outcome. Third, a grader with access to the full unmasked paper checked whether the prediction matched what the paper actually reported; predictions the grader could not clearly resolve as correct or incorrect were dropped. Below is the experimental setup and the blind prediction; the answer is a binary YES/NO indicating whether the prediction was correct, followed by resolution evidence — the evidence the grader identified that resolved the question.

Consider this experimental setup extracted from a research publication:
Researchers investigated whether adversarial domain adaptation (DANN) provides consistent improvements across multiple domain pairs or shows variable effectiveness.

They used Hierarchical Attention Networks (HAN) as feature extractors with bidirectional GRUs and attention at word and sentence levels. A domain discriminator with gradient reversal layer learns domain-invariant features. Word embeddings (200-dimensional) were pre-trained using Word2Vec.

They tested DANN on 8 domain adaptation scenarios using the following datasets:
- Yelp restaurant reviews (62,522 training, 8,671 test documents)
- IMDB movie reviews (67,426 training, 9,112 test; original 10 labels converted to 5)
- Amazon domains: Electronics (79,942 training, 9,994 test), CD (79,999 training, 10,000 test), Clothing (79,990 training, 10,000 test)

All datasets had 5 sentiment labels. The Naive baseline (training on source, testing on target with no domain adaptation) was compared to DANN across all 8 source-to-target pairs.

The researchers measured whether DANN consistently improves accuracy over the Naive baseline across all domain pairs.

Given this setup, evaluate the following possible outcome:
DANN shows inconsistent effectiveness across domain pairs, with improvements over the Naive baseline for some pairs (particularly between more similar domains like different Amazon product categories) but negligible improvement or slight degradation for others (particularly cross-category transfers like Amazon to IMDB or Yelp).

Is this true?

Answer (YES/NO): NO